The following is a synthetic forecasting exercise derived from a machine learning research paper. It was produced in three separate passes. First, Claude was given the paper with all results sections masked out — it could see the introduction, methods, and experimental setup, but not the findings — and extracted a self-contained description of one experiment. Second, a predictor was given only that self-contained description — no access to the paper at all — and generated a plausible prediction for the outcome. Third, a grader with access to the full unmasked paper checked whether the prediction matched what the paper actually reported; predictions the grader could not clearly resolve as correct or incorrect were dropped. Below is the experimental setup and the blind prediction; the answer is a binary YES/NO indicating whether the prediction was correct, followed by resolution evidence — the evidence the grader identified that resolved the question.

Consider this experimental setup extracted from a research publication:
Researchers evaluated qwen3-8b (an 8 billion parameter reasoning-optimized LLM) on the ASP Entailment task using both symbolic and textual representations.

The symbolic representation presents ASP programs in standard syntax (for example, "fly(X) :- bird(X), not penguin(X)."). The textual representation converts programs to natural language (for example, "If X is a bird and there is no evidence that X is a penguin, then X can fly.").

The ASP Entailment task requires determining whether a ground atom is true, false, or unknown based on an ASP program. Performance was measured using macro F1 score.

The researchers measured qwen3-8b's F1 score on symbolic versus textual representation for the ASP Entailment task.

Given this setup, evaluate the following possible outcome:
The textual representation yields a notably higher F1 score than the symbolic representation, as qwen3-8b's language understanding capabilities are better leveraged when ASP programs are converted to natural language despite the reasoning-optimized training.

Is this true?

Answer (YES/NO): YES